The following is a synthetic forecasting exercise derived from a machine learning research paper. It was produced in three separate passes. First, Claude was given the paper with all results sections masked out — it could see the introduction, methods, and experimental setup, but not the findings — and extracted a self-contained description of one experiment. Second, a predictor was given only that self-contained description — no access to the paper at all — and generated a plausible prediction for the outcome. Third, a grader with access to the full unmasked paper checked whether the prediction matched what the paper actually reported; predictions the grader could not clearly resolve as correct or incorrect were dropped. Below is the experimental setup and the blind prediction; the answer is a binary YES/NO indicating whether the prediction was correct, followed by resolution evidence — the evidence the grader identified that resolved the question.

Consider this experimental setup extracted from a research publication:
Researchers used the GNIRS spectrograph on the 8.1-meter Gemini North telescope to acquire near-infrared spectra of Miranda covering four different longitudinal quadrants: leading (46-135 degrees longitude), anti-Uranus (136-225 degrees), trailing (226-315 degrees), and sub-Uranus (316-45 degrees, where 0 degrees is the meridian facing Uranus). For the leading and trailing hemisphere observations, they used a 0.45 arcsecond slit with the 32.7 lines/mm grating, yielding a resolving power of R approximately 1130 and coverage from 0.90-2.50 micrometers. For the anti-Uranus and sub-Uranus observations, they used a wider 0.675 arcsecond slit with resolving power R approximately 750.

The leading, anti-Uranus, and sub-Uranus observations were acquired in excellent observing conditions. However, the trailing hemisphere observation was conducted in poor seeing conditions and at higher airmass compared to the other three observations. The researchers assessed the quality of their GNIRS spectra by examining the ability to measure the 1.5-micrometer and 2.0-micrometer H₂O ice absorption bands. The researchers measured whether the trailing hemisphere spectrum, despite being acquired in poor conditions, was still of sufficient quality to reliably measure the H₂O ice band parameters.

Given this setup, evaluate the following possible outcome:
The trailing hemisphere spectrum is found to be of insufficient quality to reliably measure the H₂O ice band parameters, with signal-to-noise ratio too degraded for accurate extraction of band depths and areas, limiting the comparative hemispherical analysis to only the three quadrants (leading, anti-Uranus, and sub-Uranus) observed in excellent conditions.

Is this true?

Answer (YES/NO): NO